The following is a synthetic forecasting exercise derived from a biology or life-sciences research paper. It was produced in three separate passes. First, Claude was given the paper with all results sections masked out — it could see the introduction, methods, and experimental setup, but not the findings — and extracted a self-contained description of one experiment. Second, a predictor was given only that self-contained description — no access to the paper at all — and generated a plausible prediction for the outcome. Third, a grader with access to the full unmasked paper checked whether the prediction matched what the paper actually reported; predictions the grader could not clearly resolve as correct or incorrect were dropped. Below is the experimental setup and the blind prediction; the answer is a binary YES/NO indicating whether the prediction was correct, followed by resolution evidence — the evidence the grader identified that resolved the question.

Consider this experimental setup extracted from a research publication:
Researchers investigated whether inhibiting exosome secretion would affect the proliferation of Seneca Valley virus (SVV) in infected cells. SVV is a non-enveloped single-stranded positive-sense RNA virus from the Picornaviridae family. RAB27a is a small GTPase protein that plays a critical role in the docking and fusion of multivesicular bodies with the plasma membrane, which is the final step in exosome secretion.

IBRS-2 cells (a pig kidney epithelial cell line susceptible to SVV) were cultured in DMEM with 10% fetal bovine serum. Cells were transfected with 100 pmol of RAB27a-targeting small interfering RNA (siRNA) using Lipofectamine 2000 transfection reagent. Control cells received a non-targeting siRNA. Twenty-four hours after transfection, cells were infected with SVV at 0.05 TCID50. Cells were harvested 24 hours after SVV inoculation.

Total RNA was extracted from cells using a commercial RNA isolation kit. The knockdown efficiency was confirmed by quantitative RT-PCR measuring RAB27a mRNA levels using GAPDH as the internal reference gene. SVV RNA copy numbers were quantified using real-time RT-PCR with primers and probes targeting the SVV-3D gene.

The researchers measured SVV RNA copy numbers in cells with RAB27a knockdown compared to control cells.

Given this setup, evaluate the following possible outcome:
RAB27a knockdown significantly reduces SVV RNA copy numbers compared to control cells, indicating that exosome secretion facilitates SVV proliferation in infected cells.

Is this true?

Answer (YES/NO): NO